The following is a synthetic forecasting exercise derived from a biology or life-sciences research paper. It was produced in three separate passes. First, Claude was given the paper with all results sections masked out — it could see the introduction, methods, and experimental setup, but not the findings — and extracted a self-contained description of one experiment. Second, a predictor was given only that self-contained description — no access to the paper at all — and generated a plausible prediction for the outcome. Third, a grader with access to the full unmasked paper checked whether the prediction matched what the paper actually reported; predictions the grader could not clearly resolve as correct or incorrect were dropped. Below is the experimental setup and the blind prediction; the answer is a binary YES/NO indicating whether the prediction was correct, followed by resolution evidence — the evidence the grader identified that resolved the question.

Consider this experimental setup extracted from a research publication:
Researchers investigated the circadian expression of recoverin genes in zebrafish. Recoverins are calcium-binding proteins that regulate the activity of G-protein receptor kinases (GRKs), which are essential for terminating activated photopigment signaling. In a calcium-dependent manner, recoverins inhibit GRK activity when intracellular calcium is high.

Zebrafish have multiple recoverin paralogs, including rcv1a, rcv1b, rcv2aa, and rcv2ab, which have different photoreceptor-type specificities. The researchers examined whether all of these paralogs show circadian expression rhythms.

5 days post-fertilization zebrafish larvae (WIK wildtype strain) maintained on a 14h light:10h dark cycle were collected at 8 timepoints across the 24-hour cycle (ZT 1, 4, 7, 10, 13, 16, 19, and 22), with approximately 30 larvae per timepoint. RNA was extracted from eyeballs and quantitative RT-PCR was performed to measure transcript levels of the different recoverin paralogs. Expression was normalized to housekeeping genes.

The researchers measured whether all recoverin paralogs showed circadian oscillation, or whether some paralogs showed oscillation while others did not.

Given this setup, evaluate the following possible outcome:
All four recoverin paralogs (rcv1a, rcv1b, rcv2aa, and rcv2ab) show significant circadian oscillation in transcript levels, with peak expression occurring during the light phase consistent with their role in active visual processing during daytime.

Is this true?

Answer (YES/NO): NO